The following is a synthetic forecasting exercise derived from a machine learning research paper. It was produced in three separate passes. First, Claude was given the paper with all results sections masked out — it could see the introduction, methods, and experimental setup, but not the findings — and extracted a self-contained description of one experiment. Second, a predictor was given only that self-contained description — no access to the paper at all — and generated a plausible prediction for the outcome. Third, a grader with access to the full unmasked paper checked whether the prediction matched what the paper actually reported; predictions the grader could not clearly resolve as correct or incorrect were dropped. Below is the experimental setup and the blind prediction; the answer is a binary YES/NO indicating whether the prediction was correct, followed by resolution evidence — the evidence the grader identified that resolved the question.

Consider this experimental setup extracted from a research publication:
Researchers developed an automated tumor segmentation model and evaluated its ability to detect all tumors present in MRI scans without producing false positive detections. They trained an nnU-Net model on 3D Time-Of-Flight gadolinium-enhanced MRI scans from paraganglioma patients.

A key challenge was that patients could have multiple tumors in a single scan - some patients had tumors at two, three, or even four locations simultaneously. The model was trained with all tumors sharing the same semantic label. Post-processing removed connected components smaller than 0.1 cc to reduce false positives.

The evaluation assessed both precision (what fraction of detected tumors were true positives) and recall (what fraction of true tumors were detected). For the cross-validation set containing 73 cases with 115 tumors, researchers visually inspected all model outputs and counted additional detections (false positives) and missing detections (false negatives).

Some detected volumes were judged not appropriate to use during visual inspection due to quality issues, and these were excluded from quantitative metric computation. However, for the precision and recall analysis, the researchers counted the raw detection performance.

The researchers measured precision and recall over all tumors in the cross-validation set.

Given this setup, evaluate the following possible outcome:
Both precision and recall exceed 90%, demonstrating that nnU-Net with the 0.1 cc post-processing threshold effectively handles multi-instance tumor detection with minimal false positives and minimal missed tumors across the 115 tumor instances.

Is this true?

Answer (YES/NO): YES